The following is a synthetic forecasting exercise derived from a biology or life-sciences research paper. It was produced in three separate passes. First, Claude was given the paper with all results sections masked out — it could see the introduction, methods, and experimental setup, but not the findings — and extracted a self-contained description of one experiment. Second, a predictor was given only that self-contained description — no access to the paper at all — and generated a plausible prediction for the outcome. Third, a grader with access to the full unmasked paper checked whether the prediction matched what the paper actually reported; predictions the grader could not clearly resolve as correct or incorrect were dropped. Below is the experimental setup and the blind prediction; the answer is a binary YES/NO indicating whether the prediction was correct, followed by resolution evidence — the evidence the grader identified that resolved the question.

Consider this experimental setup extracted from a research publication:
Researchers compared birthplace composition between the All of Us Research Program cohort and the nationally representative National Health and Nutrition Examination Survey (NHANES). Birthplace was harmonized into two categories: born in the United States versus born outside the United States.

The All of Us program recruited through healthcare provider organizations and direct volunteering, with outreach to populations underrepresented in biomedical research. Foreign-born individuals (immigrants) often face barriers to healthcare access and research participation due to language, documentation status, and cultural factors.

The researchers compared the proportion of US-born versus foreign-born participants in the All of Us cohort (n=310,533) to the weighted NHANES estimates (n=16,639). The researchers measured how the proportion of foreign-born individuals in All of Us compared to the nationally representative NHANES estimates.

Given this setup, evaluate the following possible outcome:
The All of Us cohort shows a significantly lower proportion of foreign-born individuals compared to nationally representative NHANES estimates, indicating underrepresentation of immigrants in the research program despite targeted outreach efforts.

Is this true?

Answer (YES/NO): YES